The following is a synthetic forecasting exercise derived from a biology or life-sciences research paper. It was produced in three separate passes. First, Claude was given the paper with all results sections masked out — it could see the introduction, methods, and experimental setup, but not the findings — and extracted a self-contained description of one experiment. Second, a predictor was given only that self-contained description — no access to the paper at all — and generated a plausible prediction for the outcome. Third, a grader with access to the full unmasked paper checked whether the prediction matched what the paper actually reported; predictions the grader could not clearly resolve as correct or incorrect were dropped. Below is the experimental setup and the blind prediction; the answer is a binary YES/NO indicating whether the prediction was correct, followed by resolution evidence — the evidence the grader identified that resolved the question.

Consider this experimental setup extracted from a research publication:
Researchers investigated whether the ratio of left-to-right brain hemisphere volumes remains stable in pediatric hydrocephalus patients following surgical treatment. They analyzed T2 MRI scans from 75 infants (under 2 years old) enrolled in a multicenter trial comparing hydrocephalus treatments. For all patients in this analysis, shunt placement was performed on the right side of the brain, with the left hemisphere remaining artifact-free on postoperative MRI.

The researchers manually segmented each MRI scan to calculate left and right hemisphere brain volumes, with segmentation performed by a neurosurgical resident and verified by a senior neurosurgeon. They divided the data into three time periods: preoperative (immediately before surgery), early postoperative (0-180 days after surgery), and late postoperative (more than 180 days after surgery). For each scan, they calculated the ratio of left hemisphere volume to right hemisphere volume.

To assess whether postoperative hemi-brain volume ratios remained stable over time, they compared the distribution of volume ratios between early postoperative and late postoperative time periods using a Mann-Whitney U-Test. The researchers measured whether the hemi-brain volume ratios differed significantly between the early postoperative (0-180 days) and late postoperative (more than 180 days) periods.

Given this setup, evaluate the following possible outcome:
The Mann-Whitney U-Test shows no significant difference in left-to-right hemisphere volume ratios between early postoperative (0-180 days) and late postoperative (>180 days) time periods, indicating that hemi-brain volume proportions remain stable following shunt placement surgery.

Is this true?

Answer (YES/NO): YES